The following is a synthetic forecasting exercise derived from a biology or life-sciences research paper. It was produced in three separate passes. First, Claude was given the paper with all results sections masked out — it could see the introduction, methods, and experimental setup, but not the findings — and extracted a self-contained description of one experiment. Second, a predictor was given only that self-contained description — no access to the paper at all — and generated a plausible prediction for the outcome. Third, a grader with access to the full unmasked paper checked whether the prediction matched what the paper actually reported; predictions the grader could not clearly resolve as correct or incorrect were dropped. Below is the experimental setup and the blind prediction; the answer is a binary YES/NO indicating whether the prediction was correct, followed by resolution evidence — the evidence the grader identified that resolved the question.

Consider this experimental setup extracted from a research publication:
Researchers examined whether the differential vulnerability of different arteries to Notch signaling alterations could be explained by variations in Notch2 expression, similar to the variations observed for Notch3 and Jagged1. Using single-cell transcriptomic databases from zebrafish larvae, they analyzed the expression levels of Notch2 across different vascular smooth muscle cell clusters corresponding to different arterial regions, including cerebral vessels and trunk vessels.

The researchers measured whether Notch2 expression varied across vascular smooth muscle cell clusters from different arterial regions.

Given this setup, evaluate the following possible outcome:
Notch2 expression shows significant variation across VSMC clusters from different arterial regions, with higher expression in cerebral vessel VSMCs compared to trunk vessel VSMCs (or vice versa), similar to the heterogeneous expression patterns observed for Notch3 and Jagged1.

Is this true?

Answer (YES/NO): NO